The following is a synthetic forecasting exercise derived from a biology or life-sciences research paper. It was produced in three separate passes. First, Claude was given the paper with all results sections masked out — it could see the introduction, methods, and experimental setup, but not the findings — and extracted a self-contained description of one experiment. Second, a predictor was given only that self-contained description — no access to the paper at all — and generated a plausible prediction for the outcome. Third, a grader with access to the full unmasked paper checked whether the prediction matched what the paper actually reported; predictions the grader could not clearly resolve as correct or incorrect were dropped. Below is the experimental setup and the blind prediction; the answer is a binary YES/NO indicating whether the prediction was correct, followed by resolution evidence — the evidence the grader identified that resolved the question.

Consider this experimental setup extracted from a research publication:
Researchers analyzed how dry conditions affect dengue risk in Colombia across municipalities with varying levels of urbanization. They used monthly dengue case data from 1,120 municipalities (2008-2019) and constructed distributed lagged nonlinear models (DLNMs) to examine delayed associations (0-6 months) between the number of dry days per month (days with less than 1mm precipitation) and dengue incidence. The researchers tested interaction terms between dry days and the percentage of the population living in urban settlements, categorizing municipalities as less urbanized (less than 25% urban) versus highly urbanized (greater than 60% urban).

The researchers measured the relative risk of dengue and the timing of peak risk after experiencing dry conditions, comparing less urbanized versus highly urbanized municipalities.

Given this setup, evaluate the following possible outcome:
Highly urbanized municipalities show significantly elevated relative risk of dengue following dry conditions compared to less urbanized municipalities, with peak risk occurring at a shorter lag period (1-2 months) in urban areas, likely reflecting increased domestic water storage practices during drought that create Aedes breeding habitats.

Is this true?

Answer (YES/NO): NO